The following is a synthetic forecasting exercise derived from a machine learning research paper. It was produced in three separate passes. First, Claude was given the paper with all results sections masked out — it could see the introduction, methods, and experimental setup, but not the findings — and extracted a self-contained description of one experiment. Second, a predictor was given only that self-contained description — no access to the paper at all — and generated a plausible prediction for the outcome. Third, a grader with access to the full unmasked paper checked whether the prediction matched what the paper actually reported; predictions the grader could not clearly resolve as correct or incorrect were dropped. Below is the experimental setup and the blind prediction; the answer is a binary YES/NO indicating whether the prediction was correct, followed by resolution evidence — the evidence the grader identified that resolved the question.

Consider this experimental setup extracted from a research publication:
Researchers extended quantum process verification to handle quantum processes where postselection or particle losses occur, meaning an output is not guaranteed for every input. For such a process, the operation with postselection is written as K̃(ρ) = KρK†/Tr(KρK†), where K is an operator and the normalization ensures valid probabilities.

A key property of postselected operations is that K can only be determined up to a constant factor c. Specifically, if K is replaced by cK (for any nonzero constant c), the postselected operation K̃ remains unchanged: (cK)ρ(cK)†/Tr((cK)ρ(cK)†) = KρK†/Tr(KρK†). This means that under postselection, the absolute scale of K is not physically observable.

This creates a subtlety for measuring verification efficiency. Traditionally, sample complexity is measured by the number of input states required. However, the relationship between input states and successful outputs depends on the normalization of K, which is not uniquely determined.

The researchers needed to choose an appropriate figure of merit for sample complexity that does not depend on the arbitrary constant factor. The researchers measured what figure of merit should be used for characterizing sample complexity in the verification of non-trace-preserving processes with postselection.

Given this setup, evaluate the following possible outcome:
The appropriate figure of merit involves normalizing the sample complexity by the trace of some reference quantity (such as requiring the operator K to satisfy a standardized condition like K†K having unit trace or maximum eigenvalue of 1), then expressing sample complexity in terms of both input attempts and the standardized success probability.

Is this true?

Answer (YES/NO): NO